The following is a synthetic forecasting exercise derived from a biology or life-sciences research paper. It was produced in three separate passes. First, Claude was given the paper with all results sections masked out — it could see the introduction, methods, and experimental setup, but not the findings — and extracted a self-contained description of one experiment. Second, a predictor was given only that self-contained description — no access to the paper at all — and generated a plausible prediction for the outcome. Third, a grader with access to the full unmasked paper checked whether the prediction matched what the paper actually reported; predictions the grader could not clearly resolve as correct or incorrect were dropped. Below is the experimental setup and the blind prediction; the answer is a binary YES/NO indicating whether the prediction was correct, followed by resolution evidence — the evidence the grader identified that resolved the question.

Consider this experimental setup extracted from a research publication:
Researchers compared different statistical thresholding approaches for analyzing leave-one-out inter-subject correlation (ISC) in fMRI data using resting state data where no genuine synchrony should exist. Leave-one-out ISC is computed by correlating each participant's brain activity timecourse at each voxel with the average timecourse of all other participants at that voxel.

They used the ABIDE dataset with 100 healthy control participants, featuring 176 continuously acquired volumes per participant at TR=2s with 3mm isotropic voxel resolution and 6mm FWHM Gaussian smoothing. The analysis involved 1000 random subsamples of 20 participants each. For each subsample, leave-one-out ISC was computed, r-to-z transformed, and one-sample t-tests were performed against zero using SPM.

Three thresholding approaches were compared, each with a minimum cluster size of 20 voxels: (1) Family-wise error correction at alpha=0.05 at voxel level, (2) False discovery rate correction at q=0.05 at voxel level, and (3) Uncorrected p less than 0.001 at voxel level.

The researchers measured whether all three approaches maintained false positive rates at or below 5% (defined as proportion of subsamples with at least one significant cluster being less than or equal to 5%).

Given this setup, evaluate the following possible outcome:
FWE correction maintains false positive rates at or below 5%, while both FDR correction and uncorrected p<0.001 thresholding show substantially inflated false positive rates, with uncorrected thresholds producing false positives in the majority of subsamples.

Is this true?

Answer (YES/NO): NO